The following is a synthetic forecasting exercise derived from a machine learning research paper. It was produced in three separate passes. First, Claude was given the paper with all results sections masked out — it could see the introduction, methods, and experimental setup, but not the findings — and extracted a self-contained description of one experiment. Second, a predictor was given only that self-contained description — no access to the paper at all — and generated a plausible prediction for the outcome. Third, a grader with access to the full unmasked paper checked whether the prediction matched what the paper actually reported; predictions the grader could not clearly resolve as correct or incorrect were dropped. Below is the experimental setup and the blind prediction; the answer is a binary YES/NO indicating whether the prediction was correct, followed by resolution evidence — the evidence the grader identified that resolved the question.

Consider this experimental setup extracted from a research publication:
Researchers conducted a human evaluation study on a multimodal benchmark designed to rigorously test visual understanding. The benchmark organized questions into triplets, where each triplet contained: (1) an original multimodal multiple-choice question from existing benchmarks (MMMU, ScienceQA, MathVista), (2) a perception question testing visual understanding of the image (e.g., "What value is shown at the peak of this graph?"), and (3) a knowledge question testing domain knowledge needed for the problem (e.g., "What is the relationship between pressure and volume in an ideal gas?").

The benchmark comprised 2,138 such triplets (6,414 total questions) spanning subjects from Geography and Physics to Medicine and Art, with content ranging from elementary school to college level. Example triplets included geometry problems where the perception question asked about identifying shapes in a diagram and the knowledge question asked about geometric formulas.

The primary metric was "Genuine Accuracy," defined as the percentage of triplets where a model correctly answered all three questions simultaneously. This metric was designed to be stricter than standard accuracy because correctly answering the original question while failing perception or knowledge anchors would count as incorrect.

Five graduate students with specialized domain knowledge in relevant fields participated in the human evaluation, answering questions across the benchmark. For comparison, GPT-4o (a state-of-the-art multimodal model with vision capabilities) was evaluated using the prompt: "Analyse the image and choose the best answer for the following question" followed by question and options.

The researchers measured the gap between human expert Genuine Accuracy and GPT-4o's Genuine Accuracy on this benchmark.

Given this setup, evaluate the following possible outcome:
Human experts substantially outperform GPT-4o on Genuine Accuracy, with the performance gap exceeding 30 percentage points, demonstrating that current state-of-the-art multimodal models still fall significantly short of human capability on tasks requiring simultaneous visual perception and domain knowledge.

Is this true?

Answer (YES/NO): YES